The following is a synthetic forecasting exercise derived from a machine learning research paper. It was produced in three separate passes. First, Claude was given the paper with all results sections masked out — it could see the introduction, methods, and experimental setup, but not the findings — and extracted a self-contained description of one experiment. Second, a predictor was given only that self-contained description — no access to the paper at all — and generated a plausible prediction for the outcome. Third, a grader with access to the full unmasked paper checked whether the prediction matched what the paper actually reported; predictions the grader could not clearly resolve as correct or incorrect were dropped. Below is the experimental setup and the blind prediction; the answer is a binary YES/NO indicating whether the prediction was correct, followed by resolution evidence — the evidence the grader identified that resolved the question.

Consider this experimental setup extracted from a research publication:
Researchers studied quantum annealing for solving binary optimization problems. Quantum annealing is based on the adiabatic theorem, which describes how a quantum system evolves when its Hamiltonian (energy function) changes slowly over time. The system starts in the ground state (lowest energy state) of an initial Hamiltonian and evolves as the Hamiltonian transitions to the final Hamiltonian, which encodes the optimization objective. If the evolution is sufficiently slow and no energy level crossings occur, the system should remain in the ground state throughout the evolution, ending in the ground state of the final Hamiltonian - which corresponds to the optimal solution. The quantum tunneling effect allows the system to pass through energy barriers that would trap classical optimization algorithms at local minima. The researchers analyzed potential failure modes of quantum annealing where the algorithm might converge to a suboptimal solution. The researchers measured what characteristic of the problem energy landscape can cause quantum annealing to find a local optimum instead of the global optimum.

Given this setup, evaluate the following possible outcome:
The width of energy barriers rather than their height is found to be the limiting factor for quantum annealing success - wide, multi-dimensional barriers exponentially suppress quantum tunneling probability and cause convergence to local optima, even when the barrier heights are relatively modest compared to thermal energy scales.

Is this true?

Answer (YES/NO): NO